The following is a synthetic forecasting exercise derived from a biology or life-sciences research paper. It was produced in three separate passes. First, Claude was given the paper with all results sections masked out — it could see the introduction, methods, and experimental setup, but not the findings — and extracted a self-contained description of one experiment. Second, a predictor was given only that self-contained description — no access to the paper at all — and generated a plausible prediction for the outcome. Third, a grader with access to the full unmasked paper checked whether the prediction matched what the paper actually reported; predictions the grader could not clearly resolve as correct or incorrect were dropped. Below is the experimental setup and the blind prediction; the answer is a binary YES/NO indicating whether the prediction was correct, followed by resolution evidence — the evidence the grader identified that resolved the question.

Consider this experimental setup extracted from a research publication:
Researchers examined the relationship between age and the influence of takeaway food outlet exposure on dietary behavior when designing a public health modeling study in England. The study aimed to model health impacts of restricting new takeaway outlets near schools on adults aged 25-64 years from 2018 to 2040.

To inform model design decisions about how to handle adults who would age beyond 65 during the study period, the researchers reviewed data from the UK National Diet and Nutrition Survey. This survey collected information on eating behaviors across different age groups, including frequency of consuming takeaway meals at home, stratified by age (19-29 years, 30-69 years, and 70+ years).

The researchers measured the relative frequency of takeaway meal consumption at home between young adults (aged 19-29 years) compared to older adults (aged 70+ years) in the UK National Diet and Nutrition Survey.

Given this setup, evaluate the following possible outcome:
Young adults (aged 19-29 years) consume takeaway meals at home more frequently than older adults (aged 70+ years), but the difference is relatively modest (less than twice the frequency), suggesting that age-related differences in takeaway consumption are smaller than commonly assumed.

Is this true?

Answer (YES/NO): NO